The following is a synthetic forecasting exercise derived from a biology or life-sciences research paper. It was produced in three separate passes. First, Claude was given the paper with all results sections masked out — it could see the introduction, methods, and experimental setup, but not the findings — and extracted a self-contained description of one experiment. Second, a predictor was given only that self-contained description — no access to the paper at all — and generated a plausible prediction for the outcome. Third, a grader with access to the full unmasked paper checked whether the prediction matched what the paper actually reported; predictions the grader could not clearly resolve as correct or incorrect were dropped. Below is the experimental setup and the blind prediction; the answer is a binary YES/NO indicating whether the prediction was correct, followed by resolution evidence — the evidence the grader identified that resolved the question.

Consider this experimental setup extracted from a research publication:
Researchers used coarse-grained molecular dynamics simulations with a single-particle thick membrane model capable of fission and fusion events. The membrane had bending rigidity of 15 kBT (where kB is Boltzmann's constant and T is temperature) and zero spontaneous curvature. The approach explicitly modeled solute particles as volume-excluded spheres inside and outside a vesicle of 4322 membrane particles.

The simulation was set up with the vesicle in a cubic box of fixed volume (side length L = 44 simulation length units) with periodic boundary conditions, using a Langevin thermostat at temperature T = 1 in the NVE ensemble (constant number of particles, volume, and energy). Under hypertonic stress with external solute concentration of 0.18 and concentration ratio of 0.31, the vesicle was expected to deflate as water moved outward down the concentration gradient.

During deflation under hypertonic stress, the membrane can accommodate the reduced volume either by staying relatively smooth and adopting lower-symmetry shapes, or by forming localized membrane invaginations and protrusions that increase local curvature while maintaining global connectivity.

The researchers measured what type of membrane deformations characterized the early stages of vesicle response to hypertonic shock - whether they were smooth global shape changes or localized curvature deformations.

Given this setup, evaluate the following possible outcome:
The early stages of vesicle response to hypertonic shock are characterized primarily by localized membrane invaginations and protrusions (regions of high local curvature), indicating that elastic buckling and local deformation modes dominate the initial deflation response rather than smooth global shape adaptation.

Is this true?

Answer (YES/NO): YES